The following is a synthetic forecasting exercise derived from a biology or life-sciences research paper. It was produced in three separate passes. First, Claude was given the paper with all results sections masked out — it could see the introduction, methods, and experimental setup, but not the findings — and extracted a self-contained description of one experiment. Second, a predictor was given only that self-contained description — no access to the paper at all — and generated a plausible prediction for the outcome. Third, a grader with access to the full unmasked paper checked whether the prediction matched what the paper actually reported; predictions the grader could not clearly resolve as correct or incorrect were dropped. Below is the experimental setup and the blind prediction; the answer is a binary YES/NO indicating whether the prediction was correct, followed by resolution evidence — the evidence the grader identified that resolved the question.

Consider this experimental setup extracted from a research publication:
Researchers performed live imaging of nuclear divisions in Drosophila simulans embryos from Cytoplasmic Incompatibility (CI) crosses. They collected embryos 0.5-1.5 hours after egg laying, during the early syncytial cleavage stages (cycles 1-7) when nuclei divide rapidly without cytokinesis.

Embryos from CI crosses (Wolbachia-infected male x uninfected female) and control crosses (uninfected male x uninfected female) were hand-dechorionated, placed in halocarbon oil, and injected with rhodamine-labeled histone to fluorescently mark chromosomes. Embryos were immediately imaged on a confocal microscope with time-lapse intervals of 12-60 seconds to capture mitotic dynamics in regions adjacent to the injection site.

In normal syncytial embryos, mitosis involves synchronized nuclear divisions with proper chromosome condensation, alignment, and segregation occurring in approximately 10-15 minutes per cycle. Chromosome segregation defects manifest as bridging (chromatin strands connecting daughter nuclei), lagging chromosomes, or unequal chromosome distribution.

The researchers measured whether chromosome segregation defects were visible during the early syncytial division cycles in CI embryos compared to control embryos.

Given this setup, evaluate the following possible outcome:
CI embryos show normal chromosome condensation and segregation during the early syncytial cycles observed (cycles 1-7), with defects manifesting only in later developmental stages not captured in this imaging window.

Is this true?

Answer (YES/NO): YES